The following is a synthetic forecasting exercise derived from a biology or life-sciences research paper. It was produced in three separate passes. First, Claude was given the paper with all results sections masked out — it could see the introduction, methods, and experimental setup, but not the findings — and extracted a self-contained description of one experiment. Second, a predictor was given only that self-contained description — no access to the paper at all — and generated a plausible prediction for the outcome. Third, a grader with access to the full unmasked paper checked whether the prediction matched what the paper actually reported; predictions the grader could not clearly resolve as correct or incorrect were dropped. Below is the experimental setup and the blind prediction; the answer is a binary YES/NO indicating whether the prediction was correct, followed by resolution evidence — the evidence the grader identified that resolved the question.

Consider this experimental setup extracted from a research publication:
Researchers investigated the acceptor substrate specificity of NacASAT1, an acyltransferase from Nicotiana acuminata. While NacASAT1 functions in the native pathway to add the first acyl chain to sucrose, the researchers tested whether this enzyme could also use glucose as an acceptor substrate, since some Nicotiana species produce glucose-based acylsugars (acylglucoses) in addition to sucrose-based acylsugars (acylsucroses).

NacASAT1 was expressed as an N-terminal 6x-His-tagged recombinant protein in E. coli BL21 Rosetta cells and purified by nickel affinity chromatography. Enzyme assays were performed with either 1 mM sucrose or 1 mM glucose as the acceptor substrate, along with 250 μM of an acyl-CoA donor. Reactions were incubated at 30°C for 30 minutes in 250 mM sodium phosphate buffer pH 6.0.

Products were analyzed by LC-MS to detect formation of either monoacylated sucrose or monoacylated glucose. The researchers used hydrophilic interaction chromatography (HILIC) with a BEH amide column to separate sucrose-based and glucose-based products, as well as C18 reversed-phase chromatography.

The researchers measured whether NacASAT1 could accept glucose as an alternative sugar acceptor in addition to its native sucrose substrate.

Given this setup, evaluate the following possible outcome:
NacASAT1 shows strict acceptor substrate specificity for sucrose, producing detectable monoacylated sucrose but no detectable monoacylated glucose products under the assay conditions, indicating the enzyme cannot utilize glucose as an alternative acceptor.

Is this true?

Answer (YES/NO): YES